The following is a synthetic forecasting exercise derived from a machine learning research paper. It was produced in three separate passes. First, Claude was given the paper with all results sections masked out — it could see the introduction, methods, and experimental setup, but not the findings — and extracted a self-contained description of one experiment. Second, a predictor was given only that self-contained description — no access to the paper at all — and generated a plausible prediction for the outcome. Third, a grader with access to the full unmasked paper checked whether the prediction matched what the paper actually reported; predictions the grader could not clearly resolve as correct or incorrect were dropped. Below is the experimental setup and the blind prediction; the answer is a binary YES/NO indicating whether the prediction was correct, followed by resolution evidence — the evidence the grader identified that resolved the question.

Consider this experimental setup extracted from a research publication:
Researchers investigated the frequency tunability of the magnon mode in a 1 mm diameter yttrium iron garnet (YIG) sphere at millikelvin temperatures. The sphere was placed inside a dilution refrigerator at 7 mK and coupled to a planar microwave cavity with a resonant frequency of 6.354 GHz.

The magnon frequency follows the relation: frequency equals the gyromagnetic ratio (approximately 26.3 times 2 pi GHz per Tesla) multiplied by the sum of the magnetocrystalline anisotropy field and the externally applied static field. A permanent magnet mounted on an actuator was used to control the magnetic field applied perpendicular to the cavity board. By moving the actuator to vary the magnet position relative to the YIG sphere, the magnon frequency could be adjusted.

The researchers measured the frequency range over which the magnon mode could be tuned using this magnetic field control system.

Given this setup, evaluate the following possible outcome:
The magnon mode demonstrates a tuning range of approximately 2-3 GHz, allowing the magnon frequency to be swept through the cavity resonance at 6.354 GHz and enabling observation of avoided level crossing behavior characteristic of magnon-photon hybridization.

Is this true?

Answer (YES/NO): NO